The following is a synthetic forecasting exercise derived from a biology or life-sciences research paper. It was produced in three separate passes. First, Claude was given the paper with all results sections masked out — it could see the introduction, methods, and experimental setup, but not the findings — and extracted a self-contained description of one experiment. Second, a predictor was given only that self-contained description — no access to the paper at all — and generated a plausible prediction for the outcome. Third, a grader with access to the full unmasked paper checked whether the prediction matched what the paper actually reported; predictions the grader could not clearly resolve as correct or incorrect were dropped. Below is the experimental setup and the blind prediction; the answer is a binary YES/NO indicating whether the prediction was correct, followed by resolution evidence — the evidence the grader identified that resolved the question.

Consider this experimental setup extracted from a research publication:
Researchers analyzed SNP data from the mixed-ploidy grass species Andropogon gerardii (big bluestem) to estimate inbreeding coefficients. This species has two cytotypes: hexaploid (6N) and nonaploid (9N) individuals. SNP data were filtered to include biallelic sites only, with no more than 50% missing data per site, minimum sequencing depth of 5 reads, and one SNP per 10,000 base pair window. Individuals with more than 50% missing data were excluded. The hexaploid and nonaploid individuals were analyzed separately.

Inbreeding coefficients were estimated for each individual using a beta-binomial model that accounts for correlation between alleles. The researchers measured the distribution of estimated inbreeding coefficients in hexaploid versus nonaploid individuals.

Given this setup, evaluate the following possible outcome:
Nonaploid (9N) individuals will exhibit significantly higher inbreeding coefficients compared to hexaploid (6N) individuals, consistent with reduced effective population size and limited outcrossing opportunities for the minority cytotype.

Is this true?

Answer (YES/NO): YES